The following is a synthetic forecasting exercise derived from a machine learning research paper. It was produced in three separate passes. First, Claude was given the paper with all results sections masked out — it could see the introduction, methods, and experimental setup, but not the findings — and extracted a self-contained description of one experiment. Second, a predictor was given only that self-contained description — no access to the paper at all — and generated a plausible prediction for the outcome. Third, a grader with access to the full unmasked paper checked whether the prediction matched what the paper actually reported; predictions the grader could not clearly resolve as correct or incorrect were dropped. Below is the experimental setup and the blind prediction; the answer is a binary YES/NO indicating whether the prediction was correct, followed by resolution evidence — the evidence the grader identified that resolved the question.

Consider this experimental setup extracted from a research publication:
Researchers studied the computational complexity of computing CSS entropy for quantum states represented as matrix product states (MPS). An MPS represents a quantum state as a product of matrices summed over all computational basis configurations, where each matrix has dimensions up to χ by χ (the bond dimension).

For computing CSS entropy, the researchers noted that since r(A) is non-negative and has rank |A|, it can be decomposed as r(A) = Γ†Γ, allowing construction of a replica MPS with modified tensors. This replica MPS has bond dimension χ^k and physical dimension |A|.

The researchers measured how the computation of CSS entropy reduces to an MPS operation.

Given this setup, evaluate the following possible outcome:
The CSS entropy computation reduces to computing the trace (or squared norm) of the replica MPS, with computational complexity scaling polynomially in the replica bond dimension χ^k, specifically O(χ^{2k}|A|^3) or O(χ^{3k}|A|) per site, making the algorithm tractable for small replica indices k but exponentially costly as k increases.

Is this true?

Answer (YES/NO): NO